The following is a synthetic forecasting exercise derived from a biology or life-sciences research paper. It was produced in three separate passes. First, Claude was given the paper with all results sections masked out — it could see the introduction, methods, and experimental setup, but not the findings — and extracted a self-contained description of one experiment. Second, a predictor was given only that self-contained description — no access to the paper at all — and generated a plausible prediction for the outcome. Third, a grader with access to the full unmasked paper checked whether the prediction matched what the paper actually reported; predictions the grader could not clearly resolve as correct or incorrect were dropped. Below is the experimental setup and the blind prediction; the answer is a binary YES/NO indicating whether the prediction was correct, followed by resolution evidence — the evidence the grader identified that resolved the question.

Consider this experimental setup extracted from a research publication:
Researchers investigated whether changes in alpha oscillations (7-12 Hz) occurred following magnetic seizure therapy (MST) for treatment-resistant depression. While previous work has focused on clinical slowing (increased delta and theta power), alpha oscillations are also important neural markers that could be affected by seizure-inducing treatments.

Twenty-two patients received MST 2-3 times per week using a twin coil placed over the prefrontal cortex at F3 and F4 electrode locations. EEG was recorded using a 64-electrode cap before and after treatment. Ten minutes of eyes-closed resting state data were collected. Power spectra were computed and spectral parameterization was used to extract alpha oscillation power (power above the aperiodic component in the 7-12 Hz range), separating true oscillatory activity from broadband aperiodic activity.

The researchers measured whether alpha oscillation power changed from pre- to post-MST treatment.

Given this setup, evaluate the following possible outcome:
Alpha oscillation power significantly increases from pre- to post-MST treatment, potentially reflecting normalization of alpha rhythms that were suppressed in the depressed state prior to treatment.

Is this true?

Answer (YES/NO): NO